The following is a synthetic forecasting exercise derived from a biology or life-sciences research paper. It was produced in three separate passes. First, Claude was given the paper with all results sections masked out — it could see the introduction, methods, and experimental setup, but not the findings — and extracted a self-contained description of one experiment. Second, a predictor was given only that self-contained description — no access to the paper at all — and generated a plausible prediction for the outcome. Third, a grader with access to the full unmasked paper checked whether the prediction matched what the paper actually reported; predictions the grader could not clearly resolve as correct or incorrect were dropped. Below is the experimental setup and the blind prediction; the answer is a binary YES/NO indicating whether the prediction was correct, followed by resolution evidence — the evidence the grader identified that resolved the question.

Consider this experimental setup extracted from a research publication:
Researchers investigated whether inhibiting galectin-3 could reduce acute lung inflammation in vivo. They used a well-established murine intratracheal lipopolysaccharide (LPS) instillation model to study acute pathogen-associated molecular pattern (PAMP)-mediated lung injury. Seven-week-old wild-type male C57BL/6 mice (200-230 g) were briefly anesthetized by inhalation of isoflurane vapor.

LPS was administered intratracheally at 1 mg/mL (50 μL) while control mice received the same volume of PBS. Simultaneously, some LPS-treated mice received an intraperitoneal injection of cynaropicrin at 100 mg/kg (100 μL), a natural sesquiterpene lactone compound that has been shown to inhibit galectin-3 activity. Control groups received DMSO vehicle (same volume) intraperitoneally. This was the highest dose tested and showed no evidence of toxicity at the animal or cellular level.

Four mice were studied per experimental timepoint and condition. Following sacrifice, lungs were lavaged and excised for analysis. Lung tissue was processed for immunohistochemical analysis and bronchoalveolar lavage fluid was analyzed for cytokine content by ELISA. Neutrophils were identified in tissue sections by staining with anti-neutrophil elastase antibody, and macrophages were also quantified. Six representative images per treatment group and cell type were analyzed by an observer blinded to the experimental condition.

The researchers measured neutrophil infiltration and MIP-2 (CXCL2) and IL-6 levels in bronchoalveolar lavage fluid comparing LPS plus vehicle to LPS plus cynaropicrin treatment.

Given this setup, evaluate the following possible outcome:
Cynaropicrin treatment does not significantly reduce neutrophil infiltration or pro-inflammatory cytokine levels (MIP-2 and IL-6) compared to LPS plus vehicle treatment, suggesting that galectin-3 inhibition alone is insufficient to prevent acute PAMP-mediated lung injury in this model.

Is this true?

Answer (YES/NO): NO